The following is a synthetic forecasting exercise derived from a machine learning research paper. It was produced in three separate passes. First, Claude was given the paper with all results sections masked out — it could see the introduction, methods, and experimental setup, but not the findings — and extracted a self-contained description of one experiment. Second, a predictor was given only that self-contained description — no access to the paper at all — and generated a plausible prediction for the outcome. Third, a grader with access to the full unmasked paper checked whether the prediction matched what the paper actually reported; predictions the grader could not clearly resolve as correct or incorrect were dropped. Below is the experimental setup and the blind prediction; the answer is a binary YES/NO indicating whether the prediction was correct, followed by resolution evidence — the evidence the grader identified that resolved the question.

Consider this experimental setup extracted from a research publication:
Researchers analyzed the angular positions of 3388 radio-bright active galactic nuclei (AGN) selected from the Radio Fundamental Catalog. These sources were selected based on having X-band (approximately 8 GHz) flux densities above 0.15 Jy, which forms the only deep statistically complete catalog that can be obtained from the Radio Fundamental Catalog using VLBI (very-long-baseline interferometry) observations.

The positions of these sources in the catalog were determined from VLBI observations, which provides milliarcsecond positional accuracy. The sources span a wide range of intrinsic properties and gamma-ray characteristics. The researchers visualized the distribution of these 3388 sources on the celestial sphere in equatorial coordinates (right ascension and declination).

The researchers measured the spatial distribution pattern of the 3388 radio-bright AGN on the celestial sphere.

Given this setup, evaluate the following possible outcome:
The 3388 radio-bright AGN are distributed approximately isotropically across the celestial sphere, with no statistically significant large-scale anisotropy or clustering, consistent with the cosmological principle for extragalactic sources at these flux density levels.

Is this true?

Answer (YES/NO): YES